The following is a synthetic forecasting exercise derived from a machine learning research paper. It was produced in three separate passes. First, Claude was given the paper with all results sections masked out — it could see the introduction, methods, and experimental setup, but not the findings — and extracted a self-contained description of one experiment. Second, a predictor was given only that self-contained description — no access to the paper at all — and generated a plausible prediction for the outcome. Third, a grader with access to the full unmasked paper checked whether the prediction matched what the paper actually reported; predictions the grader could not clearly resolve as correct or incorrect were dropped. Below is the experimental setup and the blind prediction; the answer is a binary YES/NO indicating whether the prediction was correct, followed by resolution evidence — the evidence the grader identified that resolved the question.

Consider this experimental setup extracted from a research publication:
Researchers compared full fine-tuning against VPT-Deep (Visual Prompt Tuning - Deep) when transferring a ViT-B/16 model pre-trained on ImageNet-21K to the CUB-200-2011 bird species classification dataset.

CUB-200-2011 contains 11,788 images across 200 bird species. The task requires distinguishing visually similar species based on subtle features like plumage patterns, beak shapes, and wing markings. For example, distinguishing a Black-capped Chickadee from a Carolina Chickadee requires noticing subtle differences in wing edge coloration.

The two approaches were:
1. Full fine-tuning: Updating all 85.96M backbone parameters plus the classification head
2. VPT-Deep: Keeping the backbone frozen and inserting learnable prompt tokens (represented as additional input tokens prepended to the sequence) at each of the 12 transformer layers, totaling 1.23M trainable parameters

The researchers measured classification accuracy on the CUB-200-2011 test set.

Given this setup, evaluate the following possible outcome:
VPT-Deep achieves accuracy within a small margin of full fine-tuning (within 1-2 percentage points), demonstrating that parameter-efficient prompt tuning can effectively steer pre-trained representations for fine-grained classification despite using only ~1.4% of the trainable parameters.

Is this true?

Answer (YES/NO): YES